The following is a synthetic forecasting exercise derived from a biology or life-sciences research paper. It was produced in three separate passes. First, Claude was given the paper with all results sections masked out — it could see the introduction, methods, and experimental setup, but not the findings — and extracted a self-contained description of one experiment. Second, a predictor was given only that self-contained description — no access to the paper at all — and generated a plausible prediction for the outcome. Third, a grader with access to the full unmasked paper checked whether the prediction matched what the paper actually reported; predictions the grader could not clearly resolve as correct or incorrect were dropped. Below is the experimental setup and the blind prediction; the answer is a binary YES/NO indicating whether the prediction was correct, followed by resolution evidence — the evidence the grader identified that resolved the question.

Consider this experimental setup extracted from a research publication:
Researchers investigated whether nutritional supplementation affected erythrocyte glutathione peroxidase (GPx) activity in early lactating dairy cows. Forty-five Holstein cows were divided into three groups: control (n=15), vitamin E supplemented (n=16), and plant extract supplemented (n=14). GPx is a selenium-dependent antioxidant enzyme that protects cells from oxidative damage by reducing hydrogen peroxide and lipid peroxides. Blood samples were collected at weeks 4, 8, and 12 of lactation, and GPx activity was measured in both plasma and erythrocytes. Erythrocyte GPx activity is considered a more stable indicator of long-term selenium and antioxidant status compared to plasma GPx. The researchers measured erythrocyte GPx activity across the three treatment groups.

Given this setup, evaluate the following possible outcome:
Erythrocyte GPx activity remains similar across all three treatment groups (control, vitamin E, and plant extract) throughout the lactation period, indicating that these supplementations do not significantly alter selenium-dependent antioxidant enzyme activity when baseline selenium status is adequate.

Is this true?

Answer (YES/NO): YES